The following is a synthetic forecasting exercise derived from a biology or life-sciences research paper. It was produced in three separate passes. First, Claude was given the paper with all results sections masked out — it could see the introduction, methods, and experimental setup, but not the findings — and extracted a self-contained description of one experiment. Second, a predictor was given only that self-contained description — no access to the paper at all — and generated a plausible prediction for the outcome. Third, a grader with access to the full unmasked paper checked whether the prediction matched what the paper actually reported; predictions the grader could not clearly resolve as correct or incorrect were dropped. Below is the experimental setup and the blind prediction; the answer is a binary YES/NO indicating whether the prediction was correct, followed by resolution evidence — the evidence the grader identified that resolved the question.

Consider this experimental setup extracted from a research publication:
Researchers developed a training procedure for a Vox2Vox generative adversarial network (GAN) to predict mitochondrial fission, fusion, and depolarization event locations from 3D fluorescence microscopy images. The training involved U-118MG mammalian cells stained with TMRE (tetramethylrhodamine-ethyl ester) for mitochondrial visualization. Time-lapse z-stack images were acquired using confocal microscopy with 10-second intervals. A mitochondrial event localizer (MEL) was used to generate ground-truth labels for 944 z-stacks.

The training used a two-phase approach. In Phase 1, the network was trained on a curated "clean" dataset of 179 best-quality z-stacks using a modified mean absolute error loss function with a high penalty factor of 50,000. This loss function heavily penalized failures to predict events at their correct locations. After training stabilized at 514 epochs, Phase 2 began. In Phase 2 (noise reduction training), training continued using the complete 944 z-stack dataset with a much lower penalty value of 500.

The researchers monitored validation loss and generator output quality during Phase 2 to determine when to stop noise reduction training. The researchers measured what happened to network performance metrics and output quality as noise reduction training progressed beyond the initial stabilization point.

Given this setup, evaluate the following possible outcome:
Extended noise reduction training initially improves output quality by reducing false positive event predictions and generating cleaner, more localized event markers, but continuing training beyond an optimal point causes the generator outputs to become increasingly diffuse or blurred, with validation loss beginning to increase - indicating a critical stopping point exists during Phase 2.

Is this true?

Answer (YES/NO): NO